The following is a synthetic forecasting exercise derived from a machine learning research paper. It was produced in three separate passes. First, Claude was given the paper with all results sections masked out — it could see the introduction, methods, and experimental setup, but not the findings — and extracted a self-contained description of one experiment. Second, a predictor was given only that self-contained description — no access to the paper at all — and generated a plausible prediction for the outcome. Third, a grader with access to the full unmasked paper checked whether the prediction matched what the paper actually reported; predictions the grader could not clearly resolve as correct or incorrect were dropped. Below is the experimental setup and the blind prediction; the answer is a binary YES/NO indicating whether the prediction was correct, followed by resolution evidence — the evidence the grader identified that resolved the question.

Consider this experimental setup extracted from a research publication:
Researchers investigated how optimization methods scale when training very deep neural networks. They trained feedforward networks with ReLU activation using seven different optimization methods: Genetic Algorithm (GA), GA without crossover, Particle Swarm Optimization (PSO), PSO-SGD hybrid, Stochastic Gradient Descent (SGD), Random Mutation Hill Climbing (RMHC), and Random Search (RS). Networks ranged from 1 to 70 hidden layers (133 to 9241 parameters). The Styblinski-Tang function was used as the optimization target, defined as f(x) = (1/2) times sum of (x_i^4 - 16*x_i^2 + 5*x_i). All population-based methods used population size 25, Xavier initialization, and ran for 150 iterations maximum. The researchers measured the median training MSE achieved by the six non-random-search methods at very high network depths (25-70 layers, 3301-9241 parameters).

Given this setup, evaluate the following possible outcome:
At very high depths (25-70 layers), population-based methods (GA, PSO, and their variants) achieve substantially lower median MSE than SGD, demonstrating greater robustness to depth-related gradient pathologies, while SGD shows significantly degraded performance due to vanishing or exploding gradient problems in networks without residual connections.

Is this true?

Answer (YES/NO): NO